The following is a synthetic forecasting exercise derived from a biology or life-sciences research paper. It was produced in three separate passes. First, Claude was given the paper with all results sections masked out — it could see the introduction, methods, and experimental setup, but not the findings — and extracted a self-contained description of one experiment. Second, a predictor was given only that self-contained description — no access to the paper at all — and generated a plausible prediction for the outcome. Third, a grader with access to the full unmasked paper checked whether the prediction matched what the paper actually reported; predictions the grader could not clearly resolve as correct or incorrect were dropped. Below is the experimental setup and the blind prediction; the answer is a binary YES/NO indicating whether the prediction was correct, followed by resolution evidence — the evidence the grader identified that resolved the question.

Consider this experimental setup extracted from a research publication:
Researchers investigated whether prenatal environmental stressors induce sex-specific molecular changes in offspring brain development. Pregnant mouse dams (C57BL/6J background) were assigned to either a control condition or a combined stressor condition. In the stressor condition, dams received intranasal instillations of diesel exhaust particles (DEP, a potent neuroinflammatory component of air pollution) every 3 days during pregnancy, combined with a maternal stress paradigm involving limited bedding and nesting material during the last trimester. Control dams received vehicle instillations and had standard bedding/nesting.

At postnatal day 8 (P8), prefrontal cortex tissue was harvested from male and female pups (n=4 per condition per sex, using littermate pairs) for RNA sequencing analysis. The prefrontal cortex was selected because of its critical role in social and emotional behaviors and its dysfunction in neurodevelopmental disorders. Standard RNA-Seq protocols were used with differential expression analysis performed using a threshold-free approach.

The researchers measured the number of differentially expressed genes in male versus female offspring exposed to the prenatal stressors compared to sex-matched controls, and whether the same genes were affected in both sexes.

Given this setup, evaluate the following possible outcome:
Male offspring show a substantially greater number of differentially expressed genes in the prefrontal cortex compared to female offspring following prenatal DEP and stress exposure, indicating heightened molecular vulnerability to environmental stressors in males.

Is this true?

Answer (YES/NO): YES